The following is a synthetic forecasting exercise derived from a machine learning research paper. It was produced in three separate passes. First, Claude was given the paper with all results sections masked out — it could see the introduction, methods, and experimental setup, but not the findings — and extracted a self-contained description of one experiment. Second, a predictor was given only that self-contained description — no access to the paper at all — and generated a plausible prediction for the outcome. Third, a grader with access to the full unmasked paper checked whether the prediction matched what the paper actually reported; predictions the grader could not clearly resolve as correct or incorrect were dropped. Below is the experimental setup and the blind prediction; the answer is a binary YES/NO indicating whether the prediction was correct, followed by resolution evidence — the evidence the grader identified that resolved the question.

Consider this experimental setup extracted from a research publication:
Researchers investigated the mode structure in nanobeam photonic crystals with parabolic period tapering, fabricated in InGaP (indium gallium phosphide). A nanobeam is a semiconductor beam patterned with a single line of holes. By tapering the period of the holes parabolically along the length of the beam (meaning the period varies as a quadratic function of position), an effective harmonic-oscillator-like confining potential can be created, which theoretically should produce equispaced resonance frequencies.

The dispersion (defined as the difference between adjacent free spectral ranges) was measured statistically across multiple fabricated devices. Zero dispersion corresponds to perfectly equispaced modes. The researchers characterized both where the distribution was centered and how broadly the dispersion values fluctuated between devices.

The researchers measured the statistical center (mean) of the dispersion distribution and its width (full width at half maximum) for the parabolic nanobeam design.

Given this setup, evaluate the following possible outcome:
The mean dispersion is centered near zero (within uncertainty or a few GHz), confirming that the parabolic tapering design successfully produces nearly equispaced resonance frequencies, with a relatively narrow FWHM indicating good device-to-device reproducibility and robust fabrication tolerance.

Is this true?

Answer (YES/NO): NO